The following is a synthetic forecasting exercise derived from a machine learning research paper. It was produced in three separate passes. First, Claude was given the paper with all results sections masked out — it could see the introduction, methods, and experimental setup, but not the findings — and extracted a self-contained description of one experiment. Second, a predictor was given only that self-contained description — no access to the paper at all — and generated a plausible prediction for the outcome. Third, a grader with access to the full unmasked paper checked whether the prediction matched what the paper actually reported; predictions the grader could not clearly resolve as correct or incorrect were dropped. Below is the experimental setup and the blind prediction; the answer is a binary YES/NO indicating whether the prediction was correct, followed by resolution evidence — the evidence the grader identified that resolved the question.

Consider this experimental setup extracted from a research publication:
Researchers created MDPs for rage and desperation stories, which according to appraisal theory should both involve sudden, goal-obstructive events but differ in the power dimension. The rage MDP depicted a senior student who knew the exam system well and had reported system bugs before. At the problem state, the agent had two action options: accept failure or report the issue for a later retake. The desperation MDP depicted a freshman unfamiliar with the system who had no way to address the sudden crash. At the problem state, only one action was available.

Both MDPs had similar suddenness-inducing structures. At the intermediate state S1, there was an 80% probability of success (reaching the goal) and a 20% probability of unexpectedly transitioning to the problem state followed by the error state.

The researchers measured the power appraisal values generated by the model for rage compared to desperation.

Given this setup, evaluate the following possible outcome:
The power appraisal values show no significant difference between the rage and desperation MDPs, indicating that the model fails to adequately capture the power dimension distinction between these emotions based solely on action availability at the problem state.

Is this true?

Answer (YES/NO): NO